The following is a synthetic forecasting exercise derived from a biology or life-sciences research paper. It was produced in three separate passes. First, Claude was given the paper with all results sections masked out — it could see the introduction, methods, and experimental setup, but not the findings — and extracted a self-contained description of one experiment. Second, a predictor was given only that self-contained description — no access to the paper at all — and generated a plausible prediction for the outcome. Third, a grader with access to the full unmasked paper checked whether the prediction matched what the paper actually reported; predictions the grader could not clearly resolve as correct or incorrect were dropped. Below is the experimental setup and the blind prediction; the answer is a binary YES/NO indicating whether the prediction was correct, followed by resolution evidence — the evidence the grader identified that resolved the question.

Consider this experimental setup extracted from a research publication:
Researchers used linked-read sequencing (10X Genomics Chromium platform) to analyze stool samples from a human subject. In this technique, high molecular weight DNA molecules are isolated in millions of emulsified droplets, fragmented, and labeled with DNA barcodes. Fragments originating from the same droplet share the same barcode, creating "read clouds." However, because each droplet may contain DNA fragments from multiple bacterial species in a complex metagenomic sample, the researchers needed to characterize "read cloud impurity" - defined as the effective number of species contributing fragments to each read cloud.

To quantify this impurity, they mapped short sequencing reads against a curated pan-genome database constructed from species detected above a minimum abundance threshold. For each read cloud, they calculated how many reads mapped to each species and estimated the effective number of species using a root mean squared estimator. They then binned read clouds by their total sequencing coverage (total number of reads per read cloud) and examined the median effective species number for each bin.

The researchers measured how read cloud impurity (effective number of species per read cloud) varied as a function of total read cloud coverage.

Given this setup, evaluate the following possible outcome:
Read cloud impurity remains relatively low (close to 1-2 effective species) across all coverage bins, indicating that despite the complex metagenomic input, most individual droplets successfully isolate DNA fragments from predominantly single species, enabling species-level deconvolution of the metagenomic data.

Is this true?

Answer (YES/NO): NO